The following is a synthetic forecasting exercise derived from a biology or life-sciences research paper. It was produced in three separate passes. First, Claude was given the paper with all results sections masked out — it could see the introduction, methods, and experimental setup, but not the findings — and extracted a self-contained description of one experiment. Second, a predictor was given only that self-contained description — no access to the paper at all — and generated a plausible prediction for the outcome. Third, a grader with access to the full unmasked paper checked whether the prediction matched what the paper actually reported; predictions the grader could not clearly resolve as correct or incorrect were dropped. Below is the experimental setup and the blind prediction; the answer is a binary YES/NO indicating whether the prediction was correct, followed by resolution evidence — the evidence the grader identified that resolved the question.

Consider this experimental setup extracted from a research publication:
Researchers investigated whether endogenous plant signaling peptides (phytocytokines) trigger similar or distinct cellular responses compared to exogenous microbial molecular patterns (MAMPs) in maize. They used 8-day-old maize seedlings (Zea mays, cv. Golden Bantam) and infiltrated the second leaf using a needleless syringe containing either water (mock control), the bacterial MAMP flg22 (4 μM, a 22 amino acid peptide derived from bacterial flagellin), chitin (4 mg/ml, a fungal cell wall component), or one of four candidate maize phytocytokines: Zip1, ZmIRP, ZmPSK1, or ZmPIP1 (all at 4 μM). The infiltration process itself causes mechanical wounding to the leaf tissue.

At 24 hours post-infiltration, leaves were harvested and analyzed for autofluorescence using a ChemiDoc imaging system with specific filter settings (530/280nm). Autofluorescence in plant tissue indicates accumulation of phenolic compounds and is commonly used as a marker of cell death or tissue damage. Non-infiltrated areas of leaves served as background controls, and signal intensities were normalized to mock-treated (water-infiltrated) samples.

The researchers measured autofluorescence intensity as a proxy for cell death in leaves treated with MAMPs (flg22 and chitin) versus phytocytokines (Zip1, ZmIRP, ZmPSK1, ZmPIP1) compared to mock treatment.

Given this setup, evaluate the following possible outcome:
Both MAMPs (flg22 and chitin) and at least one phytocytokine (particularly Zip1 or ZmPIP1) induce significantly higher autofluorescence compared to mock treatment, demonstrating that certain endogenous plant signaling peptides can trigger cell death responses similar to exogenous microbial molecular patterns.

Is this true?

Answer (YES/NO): NO